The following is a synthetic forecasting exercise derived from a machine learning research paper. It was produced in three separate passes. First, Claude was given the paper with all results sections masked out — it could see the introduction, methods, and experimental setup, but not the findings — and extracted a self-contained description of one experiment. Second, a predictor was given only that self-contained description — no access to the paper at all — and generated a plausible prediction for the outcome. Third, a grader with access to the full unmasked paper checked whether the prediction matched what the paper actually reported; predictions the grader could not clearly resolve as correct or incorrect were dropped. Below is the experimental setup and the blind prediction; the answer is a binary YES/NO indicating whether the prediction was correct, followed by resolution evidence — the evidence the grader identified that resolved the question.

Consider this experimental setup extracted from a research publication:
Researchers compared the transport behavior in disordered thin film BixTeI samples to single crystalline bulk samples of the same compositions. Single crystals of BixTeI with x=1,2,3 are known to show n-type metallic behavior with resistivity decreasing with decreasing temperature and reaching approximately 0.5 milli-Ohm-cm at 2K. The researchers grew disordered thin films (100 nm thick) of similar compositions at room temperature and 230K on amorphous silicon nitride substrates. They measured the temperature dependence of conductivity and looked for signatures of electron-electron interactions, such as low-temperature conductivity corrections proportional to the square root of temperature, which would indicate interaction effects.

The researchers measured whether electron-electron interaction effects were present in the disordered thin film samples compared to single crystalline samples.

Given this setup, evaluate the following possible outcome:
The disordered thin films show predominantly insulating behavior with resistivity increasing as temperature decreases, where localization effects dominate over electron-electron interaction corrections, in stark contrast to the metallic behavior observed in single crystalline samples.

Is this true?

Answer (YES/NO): NO